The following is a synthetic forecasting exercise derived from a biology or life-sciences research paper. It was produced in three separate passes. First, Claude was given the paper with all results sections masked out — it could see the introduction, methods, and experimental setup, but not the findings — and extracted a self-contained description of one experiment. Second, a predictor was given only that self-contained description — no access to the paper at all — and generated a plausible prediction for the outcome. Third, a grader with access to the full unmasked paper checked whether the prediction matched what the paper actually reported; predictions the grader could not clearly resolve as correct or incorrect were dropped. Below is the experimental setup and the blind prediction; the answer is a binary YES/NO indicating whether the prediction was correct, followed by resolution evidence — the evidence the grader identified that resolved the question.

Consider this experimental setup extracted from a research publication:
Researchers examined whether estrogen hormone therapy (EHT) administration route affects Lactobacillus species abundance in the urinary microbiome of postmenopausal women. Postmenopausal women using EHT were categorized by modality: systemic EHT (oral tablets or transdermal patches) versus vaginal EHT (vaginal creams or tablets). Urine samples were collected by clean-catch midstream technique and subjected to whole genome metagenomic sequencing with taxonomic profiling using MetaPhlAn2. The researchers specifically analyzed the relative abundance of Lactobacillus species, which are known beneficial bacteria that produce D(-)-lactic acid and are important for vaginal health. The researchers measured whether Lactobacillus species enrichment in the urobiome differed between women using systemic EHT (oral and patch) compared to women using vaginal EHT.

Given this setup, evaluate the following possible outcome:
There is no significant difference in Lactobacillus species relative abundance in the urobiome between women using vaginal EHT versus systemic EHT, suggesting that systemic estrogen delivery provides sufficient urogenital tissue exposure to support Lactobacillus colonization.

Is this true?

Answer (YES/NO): NO